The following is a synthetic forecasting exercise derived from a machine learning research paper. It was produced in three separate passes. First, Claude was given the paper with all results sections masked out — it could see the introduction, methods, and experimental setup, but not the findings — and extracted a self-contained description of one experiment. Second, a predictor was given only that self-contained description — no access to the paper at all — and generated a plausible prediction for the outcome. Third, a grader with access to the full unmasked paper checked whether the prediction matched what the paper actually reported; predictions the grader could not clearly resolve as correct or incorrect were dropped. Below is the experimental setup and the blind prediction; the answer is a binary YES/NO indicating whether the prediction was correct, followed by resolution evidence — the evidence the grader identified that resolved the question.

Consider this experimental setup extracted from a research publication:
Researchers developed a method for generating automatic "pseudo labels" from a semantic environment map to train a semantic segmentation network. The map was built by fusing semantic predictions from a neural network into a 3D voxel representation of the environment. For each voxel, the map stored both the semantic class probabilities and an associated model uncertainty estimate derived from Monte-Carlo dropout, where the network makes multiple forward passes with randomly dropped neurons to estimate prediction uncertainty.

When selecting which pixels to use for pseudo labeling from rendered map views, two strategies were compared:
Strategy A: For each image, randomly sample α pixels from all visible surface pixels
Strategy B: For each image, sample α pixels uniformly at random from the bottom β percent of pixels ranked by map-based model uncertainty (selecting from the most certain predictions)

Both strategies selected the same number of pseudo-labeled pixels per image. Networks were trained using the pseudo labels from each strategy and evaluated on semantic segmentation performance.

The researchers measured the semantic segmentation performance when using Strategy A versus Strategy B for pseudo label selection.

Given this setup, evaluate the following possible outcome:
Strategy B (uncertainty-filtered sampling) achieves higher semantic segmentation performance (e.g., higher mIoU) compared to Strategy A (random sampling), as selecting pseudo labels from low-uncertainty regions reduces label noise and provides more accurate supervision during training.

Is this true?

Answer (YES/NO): YES